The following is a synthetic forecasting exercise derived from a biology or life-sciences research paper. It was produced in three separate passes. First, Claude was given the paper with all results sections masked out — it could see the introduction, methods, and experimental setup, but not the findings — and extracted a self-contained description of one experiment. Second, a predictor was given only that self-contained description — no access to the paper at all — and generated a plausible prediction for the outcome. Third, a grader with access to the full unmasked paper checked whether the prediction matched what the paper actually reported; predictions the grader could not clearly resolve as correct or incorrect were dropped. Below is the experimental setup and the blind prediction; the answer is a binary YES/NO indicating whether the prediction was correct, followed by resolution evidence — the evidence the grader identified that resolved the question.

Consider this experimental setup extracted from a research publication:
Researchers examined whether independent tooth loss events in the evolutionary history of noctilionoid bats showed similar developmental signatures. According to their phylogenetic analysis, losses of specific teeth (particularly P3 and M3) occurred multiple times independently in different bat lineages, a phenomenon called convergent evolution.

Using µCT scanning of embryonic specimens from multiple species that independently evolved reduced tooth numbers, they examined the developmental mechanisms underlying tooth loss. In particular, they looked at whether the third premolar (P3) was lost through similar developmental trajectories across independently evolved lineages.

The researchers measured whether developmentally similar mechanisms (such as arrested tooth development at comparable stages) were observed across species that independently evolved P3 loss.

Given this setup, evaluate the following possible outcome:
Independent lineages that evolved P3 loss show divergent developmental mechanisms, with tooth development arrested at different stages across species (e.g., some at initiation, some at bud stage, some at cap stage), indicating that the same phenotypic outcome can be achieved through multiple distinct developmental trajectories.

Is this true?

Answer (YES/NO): YES